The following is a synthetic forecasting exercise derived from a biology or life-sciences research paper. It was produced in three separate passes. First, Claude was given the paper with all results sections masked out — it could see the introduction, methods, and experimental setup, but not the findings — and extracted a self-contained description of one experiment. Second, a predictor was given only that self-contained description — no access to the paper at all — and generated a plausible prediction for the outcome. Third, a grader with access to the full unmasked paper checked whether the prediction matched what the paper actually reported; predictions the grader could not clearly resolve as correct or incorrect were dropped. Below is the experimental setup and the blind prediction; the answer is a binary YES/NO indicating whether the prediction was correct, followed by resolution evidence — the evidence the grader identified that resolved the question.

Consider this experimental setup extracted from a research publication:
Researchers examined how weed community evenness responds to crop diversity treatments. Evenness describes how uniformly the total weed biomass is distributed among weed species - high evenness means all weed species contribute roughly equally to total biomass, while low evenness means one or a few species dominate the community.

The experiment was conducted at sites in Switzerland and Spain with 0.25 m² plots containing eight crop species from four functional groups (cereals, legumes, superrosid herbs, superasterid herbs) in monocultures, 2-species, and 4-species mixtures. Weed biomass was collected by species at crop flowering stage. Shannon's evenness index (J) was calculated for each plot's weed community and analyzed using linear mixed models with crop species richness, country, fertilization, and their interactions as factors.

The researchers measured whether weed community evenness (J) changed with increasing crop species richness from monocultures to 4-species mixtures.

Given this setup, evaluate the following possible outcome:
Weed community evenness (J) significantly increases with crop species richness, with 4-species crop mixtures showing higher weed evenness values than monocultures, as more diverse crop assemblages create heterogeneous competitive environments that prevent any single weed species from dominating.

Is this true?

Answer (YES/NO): NO